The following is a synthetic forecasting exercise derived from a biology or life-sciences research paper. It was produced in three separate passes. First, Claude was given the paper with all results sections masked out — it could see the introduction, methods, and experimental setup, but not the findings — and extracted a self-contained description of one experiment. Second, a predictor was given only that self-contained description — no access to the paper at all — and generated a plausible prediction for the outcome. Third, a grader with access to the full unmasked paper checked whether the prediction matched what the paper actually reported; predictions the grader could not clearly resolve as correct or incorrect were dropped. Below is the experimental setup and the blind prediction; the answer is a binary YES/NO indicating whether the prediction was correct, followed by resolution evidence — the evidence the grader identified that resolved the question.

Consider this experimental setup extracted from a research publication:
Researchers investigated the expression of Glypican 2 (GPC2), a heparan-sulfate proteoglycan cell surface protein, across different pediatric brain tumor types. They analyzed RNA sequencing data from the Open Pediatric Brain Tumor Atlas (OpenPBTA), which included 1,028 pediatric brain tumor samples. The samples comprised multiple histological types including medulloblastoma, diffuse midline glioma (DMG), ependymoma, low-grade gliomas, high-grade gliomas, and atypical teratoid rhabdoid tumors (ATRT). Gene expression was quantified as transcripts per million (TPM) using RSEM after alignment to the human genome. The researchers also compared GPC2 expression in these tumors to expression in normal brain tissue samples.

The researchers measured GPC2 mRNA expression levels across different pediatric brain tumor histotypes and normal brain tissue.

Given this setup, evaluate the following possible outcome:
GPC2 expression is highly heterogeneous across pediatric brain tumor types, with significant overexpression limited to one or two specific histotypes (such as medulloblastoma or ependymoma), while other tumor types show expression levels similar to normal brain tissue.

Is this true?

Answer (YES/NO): NO